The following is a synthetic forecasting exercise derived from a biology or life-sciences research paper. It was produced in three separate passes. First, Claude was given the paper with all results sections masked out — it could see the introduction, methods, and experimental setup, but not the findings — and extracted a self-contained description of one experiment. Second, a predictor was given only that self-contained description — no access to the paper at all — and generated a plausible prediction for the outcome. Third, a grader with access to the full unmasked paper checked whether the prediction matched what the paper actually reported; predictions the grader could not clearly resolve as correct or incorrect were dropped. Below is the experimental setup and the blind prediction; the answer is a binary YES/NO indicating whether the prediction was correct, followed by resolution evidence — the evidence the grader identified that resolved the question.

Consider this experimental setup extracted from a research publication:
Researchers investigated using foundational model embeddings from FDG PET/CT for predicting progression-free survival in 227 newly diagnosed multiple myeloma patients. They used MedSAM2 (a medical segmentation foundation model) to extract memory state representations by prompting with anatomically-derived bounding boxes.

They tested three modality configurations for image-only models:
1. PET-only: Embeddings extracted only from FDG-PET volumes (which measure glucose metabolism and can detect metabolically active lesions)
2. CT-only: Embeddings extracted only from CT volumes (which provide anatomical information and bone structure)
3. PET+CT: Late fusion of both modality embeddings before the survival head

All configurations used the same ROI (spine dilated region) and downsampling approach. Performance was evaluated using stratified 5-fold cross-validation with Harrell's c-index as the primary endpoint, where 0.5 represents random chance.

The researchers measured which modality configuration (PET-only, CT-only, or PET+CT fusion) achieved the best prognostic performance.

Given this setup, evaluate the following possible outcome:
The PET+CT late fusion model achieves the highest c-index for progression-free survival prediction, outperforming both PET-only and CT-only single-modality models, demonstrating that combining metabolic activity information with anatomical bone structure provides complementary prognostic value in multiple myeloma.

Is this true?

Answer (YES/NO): NO